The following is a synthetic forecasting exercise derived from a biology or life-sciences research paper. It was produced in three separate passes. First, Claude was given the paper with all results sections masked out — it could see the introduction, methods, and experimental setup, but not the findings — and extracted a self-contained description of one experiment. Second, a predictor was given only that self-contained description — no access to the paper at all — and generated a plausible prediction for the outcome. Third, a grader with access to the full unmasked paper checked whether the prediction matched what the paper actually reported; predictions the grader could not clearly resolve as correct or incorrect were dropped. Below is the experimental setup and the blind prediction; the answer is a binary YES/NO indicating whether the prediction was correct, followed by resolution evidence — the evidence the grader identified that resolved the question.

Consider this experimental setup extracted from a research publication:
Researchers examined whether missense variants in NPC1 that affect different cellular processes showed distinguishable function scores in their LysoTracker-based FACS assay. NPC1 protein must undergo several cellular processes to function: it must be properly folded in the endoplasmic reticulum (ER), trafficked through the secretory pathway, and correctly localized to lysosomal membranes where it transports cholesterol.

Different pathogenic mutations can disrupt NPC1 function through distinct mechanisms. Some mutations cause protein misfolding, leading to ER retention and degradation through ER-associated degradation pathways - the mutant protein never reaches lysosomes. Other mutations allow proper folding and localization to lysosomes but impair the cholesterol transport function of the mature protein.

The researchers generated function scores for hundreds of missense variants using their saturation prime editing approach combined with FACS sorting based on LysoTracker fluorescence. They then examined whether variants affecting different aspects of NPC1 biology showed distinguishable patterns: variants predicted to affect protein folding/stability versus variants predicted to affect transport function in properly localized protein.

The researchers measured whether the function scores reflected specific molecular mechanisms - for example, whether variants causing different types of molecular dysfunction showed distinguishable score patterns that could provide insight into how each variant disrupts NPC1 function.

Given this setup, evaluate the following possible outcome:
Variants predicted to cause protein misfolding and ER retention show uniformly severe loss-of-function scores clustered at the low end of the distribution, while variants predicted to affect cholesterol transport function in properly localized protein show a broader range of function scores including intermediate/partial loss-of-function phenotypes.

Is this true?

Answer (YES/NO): YES